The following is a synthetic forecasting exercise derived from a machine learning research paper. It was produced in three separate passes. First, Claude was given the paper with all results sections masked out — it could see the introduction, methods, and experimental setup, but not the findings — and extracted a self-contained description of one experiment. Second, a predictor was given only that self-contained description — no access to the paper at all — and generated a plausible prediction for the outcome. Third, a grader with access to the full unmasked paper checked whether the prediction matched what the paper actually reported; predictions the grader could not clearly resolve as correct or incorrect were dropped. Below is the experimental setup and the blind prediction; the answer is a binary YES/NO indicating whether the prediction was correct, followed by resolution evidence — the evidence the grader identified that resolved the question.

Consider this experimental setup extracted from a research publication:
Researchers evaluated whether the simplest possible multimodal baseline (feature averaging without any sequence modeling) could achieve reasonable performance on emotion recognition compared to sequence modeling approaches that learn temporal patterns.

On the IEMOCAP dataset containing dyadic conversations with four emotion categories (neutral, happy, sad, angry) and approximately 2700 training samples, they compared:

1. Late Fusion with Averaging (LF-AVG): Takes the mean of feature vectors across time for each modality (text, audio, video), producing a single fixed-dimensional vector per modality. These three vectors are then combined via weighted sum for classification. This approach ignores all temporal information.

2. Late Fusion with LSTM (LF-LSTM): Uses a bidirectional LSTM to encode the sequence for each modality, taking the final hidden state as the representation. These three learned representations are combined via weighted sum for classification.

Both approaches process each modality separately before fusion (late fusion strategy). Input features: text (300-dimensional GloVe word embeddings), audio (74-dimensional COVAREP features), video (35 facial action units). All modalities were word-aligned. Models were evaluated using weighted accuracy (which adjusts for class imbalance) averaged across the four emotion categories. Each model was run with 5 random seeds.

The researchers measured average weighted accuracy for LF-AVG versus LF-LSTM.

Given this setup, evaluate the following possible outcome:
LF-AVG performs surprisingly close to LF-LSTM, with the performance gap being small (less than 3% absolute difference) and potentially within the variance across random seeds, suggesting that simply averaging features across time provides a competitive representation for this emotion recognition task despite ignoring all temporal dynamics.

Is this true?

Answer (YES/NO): YES